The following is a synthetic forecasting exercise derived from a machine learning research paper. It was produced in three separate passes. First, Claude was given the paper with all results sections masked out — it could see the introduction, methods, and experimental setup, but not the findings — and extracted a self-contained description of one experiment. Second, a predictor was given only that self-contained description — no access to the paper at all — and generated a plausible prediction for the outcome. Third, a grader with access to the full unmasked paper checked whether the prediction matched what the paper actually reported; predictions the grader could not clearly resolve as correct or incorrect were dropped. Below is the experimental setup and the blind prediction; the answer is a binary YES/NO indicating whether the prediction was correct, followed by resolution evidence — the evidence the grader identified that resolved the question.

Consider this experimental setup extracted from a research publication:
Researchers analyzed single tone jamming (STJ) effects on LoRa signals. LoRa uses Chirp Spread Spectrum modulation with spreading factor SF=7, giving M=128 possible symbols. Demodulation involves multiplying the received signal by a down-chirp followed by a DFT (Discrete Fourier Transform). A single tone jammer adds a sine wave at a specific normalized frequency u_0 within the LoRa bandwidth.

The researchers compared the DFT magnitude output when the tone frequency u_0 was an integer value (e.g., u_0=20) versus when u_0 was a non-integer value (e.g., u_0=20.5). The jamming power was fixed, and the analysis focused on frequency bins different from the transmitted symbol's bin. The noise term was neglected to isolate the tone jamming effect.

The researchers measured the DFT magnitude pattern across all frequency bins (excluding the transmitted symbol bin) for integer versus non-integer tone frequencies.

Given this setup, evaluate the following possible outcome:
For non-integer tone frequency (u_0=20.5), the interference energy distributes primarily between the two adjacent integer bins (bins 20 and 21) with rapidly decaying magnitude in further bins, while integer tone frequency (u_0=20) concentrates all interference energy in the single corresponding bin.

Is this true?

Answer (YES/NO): NO